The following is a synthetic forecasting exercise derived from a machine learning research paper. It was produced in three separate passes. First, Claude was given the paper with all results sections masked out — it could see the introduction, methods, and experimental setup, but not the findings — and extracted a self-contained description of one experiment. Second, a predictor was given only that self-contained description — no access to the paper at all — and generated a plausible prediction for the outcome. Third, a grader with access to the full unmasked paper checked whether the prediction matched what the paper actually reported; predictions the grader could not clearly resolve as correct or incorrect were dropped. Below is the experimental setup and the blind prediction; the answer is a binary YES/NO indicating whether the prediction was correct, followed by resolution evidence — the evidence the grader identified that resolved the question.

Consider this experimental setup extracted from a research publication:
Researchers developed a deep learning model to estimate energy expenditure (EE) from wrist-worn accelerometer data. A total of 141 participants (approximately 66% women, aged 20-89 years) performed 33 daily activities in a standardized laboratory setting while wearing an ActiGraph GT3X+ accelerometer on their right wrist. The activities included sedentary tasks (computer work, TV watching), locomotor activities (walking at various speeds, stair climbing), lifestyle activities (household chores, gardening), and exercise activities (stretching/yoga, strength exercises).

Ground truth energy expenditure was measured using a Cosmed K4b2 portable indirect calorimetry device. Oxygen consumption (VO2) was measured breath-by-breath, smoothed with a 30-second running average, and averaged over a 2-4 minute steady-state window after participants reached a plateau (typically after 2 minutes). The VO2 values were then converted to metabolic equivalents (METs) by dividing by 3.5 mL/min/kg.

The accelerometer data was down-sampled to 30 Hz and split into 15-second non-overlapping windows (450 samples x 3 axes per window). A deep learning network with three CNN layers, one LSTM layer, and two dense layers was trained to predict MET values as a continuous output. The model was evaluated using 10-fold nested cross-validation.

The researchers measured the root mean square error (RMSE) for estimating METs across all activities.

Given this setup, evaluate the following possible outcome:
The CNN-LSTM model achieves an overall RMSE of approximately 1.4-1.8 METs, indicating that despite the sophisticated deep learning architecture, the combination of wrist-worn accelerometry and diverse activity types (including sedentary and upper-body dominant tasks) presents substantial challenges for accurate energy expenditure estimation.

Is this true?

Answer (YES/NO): NO